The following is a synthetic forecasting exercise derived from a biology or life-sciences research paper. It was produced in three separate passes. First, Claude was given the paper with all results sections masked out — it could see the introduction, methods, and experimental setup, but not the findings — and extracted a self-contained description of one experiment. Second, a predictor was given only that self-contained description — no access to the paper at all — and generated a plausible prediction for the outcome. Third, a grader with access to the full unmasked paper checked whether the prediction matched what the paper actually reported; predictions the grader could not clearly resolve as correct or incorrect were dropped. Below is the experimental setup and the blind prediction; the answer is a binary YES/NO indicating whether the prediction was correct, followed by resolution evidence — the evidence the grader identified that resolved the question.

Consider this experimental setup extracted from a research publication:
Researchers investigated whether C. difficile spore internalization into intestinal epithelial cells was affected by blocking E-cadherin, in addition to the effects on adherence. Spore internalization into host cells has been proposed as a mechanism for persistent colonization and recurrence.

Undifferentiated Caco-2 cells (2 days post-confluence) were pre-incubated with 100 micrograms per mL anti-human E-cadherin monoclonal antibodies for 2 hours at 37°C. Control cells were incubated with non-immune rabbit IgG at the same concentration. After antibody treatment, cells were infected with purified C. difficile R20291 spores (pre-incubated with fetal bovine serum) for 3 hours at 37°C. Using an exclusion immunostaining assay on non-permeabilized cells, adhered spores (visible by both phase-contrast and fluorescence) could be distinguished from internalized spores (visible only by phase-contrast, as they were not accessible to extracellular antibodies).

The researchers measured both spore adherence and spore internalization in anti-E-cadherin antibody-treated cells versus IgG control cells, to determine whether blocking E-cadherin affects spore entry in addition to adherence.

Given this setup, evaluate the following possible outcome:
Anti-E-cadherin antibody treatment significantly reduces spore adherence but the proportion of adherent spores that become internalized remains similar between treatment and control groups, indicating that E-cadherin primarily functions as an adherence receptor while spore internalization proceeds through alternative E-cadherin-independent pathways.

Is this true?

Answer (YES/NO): NO